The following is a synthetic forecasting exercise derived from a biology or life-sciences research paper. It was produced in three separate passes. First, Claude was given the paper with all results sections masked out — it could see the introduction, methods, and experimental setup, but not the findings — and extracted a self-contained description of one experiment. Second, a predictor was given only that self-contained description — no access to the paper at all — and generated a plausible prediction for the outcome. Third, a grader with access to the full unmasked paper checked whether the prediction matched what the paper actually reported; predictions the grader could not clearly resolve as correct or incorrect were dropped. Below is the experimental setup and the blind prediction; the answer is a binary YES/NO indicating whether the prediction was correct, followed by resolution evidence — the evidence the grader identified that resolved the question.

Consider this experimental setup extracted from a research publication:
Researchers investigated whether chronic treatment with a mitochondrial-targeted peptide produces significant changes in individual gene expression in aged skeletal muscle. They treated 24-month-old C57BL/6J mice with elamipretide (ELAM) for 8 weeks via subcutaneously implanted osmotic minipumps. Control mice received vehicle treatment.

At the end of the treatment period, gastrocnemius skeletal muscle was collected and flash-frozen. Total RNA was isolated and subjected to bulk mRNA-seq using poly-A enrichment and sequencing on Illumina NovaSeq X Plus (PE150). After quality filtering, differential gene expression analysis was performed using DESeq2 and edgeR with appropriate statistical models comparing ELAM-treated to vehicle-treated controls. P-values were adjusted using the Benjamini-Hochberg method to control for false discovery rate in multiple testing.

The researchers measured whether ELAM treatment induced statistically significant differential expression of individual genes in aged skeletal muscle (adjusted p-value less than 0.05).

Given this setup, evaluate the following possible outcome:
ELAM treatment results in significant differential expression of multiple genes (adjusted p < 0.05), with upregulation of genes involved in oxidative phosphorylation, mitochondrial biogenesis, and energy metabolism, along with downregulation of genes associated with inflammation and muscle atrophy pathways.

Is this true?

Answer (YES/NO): NO